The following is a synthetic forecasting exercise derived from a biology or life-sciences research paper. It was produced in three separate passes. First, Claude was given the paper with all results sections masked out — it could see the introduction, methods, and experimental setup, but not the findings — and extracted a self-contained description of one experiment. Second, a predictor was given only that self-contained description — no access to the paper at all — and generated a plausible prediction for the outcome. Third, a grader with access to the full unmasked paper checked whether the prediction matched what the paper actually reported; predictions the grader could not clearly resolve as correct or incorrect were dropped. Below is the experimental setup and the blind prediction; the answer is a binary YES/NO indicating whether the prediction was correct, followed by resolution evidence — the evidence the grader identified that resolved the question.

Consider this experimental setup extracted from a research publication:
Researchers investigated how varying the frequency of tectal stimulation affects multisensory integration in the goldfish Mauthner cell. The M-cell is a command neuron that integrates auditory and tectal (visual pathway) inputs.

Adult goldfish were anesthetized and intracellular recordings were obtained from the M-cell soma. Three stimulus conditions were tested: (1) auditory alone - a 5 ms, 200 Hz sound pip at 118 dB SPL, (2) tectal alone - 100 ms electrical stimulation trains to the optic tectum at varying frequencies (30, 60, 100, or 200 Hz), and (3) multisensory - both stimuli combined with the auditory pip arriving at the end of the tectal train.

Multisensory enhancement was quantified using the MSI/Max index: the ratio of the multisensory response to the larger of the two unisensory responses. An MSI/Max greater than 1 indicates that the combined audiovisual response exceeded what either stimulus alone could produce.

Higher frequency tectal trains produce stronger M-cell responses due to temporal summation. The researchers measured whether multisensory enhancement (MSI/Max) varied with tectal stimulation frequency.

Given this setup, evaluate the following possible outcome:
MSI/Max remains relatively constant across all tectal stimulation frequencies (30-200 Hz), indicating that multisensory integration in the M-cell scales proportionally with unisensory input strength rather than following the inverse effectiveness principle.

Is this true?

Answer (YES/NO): NO